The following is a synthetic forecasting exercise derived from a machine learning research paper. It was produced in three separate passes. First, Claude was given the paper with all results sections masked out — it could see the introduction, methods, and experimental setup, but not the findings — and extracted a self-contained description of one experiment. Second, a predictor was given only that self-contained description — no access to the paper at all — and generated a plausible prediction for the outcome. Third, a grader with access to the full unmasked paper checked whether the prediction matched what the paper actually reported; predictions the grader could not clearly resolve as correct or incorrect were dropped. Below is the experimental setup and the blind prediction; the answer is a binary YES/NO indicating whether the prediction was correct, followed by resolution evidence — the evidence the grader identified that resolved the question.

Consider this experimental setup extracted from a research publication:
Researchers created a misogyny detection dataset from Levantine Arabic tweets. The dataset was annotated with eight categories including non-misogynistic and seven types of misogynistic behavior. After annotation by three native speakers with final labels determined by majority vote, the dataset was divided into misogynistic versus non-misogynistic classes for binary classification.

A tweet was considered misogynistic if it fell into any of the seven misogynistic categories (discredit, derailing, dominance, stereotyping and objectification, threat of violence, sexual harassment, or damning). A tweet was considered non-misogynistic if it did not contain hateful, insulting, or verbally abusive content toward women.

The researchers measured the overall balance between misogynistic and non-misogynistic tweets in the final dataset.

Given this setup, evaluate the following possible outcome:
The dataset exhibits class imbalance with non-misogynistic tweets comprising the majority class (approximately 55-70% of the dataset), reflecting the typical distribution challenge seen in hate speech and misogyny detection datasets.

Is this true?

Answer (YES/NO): NO